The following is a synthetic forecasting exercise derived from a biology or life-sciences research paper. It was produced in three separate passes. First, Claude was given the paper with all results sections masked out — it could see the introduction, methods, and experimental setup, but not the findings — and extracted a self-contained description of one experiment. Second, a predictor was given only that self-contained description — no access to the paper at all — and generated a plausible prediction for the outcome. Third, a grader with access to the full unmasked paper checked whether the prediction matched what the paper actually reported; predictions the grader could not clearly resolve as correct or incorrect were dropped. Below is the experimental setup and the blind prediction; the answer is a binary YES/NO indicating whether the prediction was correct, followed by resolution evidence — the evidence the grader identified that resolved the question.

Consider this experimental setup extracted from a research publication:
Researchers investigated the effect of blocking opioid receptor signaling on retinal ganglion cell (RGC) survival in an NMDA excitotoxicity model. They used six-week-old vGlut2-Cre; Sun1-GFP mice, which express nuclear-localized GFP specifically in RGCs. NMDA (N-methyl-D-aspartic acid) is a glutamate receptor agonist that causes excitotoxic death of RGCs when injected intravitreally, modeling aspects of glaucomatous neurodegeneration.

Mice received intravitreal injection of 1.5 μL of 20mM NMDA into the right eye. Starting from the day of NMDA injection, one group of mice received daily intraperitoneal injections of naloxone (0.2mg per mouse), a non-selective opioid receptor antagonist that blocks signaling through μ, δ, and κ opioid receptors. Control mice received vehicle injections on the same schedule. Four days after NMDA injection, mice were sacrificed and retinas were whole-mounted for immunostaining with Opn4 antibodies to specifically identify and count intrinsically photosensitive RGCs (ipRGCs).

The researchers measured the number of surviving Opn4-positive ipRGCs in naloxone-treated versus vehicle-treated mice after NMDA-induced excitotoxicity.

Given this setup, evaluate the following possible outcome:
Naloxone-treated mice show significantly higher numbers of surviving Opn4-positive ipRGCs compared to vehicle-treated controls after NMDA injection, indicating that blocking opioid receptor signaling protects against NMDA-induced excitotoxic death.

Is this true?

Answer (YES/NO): NO